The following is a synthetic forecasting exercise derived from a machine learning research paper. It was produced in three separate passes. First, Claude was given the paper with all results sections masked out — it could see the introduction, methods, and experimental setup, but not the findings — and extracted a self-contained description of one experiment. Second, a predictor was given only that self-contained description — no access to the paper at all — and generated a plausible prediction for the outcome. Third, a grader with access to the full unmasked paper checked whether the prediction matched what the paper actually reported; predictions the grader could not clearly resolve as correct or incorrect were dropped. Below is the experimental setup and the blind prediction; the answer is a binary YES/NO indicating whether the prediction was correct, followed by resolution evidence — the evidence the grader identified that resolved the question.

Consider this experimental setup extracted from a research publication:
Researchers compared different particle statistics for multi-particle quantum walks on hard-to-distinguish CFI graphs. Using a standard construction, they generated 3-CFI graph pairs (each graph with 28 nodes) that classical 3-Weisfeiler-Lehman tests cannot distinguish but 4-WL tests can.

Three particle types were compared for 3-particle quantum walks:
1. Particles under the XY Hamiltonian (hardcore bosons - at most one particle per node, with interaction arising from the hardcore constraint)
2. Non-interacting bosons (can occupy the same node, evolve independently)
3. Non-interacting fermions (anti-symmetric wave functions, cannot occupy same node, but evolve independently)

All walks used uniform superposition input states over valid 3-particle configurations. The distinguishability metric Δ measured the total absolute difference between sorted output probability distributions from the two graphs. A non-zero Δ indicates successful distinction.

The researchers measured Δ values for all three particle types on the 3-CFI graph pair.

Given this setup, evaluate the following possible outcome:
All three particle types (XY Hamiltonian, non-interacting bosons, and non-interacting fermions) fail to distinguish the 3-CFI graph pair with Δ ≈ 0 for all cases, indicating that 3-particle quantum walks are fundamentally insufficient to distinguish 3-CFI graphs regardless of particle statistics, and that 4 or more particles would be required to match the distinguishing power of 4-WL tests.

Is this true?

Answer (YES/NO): NO